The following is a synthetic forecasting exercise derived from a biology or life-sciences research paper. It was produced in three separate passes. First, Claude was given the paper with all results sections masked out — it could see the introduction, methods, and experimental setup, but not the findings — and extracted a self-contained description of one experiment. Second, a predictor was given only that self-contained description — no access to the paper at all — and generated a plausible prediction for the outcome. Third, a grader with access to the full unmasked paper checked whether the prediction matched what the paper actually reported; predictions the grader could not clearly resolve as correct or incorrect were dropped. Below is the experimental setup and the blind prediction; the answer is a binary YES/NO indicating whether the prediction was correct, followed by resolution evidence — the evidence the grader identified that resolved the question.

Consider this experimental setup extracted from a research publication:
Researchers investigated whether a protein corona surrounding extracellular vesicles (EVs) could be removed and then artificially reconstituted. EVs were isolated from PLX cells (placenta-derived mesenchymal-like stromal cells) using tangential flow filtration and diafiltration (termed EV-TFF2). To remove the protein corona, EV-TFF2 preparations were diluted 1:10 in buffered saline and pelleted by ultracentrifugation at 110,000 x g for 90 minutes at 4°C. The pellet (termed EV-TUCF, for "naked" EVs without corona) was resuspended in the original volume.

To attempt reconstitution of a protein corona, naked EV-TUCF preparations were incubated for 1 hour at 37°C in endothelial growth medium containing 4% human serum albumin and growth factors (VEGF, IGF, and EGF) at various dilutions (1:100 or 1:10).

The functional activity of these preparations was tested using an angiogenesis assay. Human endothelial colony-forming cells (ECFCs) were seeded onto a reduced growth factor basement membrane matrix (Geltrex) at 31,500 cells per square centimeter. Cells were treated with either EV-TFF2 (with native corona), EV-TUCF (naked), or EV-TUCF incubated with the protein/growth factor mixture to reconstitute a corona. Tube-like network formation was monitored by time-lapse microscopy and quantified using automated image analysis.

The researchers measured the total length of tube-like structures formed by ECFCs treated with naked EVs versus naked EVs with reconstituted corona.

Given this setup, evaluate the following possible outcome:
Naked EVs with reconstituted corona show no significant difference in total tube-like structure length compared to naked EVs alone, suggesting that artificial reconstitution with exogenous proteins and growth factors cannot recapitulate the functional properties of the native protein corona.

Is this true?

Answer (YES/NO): NO